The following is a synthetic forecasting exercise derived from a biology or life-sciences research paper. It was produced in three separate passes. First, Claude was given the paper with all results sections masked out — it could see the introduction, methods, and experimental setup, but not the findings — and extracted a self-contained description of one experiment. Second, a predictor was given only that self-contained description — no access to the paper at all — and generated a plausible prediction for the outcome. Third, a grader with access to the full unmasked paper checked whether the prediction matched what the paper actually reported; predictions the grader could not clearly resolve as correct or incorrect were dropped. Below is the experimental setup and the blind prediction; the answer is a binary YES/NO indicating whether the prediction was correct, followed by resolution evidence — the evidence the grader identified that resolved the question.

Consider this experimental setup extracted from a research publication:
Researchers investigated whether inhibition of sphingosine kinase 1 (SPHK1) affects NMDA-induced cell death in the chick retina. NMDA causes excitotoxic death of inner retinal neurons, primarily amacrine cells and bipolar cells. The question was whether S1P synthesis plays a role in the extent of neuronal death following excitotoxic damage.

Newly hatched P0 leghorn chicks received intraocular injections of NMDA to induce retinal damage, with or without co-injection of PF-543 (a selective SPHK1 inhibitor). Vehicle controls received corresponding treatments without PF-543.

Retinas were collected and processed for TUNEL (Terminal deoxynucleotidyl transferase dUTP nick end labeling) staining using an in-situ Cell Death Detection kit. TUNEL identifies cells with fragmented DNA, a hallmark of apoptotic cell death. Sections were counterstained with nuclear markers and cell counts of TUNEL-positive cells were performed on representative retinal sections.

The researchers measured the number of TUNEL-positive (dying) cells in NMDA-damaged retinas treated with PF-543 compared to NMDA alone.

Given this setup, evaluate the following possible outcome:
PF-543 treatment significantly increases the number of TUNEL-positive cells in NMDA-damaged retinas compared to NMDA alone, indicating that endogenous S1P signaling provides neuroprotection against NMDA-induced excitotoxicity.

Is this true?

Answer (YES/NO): NO